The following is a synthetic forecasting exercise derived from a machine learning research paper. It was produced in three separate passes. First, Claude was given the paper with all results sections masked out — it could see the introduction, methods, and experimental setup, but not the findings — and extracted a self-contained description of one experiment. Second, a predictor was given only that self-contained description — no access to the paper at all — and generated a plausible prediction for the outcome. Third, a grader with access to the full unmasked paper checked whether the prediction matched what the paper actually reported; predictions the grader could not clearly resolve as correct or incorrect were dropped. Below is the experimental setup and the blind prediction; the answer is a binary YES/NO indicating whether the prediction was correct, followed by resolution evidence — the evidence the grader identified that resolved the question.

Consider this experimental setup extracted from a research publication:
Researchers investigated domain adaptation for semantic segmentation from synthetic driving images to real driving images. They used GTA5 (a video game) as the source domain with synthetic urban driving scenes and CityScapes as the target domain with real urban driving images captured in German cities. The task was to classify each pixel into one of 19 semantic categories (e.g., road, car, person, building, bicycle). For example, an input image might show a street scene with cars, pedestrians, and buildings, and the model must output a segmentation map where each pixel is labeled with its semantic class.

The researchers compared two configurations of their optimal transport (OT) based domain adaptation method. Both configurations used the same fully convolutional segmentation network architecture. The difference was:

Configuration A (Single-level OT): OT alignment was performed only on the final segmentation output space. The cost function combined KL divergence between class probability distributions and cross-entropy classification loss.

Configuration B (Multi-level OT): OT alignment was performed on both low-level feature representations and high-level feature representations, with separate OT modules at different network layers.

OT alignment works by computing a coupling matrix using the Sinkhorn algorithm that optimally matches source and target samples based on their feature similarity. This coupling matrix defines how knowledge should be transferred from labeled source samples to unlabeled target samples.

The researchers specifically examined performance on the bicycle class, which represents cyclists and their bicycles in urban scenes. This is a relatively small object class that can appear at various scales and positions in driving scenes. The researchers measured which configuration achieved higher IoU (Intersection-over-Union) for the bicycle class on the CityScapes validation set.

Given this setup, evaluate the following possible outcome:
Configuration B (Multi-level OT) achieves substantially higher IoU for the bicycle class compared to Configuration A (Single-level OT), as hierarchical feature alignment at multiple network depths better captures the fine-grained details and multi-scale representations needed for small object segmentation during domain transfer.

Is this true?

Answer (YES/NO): NO